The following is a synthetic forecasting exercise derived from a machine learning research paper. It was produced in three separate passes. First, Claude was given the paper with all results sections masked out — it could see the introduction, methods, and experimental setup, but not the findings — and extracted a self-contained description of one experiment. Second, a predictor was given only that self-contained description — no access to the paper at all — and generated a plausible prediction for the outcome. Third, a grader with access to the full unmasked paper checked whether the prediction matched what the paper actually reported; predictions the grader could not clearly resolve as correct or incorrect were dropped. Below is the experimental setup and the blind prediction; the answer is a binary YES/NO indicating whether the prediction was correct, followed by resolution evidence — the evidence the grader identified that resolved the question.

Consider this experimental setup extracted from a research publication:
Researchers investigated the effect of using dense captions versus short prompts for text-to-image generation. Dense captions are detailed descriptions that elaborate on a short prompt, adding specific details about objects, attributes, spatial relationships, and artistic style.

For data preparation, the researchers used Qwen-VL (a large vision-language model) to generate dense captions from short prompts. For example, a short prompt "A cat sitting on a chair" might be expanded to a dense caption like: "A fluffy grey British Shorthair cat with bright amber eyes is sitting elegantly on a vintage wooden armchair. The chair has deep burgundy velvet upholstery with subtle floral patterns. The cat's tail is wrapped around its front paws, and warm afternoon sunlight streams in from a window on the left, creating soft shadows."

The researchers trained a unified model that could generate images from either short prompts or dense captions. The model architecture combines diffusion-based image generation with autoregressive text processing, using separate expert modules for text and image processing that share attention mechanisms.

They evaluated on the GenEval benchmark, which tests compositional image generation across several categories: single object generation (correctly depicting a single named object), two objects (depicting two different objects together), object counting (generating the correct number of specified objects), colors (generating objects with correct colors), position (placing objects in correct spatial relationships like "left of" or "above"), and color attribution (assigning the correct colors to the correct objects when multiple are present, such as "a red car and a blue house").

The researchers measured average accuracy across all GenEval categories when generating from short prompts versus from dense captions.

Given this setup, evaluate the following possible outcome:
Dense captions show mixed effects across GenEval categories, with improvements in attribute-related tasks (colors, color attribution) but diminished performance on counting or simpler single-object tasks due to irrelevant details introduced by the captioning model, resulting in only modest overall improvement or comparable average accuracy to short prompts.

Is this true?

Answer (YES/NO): NO